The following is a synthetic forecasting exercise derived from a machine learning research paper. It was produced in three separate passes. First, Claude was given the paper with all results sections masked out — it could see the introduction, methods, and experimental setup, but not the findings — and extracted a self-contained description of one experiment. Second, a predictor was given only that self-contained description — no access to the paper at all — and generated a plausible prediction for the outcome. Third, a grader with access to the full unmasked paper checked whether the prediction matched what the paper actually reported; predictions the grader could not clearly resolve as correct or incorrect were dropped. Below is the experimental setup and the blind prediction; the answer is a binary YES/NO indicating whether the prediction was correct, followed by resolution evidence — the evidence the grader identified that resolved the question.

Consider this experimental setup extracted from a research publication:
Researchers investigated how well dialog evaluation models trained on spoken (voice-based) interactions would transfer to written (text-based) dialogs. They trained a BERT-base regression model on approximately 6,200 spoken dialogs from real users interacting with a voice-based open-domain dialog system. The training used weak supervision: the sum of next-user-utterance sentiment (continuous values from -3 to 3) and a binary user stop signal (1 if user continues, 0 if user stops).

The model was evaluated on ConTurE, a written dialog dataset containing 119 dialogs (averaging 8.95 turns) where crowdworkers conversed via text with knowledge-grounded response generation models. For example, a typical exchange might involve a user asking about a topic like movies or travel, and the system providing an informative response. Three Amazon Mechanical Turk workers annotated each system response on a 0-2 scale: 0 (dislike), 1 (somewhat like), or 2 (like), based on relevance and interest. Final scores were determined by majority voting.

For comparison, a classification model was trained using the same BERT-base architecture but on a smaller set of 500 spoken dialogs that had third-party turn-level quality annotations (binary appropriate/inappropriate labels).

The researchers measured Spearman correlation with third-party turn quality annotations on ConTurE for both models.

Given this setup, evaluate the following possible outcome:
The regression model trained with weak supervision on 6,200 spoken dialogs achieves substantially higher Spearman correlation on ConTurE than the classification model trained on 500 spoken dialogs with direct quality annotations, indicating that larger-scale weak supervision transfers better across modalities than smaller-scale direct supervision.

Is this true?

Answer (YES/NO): YES